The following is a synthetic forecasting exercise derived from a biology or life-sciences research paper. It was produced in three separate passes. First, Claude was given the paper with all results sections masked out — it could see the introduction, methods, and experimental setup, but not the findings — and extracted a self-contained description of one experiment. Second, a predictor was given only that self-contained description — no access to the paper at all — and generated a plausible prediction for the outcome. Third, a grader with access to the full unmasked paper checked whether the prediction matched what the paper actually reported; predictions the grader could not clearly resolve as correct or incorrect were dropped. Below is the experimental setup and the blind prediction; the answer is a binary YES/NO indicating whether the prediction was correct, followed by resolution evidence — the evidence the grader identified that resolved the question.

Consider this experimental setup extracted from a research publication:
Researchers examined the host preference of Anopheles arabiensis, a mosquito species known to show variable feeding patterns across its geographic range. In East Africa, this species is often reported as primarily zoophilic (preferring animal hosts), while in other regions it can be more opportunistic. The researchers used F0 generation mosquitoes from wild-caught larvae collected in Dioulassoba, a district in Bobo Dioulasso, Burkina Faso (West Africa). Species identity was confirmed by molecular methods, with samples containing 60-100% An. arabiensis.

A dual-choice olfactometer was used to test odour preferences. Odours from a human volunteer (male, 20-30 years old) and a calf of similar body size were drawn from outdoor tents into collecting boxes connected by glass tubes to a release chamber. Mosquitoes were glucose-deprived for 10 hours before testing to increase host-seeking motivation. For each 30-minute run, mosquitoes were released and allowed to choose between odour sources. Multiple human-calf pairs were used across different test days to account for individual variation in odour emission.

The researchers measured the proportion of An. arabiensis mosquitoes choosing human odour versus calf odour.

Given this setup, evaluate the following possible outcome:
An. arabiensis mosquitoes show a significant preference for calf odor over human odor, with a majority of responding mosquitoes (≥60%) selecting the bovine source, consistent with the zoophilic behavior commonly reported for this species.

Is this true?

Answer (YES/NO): NO